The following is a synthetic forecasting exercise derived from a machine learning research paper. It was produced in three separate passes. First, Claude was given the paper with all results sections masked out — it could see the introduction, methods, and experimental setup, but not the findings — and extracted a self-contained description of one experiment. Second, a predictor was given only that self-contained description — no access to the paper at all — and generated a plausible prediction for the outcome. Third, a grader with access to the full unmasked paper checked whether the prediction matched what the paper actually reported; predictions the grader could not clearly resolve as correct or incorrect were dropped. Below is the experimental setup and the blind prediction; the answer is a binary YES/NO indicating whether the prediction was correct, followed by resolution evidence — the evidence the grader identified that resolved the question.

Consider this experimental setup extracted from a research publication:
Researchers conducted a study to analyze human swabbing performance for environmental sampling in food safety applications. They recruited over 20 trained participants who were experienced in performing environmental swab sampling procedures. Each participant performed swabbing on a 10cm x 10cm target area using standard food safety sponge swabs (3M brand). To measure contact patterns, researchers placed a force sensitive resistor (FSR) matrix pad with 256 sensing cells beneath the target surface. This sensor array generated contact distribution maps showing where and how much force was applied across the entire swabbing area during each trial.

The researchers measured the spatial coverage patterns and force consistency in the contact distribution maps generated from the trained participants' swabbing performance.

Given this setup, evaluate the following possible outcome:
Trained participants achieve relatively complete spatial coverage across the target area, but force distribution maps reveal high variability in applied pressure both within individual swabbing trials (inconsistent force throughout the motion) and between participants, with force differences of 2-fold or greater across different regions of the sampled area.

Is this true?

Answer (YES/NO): NO